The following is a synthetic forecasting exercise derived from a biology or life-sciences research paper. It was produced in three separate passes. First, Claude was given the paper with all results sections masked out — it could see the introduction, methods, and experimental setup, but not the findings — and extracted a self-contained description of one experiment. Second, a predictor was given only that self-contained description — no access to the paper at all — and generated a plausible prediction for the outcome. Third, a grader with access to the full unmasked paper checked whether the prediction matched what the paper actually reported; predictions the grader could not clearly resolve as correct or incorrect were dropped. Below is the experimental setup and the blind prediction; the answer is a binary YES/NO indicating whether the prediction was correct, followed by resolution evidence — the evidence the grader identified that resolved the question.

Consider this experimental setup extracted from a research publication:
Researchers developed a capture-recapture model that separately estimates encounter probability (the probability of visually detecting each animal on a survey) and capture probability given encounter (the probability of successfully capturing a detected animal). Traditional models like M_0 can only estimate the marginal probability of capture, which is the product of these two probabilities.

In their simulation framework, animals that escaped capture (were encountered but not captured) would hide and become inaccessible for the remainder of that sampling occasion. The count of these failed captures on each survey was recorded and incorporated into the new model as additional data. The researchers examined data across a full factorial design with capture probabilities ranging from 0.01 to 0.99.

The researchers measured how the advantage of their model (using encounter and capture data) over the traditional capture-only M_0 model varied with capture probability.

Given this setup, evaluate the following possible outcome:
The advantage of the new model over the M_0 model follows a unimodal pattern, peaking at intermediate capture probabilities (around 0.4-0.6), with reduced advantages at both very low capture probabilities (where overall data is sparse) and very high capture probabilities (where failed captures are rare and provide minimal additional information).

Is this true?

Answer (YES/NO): NO